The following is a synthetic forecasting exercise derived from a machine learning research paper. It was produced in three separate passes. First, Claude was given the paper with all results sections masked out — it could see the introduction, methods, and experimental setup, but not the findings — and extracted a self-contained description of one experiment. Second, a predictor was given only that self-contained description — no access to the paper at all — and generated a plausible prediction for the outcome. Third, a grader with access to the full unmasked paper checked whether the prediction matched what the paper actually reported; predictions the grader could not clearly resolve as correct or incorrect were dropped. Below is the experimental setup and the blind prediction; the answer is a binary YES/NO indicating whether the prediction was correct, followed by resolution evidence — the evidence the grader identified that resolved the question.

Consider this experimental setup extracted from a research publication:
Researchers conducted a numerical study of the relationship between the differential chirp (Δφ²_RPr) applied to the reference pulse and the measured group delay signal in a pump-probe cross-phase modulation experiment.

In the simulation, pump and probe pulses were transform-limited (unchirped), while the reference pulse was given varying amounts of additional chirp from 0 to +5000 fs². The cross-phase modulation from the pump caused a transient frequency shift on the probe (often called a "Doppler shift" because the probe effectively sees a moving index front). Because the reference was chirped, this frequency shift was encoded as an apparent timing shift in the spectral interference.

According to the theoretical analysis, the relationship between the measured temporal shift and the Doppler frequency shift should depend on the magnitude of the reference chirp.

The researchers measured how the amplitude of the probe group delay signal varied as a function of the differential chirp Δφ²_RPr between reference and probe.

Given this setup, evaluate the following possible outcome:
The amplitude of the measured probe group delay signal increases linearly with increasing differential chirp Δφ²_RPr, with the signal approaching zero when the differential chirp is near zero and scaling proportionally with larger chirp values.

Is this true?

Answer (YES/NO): YES